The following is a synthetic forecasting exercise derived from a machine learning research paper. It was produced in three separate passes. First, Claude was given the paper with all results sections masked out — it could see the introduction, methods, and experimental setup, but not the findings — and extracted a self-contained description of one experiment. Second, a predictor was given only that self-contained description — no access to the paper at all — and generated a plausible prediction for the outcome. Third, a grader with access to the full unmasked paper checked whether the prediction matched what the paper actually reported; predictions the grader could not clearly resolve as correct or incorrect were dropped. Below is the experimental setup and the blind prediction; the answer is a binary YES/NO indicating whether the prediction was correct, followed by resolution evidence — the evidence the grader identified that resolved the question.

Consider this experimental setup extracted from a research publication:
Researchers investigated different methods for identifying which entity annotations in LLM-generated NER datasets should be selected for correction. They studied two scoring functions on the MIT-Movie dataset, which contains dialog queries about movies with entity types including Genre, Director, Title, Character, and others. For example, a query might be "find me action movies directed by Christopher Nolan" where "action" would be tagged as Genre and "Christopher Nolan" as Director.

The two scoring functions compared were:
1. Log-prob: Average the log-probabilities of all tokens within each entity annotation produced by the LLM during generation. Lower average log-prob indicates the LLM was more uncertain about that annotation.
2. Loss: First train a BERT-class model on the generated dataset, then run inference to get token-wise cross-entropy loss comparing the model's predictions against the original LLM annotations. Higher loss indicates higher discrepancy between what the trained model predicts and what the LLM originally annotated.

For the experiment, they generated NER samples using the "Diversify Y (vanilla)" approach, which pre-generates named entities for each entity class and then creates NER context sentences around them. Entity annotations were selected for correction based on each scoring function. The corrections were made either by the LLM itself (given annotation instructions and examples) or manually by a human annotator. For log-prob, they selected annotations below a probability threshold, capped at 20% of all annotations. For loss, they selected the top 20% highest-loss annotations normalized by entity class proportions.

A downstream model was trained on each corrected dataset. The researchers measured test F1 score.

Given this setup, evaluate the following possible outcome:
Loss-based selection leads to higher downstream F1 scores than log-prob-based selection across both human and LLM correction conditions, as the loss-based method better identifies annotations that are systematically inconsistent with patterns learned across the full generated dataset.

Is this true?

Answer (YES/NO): NO